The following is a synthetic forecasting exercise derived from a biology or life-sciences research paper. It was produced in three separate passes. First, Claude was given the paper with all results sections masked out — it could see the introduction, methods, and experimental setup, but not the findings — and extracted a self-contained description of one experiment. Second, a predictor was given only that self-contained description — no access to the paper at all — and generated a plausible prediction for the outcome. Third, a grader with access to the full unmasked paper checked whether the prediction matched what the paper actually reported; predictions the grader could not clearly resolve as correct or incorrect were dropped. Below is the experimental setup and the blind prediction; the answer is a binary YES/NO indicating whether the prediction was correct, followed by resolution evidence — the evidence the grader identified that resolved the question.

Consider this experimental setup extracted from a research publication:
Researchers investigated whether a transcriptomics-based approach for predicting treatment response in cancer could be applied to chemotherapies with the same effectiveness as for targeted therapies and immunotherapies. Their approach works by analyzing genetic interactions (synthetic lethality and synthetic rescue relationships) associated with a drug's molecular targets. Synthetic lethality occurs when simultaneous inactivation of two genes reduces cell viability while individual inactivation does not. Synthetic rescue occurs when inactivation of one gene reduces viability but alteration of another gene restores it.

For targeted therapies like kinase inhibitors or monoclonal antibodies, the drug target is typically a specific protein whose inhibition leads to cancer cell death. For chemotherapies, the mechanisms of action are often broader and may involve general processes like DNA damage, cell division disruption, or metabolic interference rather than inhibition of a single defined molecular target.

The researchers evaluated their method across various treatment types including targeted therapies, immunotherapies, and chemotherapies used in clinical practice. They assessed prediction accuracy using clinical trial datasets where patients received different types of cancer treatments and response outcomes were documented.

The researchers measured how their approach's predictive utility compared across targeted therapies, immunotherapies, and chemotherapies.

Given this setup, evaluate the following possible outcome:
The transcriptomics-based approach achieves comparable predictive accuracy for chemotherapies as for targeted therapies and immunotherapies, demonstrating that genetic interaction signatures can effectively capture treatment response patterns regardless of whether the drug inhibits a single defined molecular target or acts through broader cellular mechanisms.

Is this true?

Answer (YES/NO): NO